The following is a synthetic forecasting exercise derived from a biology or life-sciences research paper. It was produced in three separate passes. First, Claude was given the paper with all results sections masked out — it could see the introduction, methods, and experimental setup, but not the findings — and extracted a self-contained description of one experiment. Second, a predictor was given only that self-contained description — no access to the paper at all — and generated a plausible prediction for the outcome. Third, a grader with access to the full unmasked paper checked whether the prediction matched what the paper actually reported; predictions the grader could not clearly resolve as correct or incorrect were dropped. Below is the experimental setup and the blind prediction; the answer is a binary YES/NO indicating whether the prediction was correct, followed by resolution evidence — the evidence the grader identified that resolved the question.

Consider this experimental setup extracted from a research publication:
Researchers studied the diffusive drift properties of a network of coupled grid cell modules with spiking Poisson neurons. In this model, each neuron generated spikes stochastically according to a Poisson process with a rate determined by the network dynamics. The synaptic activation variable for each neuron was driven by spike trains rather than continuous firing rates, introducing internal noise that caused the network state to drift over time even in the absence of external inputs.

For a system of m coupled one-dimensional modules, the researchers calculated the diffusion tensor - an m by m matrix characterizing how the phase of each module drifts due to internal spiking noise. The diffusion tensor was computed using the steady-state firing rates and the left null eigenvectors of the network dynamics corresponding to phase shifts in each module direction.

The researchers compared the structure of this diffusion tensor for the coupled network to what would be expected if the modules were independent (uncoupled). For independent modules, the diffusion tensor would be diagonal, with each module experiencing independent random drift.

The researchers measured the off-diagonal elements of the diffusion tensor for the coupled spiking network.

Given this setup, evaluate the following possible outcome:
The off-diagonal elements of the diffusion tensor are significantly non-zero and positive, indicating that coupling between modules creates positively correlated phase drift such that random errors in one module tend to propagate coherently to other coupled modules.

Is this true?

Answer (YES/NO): YES